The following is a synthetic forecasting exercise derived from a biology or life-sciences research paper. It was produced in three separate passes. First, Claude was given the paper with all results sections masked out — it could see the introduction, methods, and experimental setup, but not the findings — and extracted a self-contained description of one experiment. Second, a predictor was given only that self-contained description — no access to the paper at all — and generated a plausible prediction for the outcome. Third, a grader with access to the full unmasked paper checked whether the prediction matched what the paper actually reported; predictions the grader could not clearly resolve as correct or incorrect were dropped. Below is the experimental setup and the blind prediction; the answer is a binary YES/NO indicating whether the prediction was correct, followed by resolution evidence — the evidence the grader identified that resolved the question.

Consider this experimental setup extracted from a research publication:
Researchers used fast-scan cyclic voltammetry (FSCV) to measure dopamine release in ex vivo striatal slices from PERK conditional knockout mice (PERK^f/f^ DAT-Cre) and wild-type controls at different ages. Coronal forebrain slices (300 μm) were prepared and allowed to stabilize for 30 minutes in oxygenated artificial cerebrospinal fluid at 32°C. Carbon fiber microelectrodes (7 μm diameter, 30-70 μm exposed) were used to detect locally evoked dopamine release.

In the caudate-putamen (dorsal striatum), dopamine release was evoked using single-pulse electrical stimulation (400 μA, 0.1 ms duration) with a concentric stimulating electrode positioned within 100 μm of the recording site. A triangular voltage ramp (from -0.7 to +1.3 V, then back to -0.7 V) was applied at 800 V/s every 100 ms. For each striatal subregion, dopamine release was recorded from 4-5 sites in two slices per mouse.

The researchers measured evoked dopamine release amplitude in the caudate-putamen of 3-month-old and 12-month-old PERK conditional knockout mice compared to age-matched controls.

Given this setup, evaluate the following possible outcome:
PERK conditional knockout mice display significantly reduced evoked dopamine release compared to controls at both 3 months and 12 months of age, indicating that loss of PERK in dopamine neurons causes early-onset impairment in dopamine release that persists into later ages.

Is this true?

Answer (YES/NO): NO